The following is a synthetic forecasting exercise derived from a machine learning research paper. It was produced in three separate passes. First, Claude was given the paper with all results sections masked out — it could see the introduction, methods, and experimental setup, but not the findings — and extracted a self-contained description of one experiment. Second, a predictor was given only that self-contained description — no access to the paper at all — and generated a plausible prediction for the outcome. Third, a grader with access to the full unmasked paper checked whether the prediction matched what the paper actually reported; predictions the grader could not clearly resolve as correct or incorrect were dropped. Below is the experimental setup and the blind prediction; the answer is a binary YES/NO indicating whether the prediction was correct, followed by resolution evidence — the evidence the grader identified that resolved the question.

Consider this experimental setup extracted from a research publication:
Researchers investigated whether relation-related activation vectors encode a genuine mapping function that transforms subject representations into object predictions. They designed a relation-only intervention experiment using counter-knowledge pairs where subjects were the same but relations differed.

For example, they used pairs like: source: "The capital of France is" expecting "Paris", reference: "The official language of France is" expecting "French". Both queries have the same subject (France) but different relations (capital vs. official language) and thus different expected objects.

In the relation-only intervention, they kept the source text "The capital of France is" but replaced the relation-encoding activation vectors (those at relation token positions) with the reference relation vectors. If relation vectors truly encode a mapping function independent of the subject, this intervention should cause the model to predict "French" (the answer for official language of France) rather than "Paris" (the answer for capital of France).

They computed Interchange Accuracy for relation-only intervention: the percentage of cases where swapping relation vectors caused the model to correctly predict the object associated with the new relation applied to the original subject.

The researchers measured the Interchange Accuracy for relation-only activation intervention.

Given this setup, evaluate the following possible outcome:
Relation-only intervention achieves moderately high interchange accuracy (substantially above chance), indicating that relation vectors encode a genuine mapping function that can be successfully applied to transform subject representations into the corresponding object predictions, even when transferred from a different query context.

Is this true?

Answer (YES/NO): YES